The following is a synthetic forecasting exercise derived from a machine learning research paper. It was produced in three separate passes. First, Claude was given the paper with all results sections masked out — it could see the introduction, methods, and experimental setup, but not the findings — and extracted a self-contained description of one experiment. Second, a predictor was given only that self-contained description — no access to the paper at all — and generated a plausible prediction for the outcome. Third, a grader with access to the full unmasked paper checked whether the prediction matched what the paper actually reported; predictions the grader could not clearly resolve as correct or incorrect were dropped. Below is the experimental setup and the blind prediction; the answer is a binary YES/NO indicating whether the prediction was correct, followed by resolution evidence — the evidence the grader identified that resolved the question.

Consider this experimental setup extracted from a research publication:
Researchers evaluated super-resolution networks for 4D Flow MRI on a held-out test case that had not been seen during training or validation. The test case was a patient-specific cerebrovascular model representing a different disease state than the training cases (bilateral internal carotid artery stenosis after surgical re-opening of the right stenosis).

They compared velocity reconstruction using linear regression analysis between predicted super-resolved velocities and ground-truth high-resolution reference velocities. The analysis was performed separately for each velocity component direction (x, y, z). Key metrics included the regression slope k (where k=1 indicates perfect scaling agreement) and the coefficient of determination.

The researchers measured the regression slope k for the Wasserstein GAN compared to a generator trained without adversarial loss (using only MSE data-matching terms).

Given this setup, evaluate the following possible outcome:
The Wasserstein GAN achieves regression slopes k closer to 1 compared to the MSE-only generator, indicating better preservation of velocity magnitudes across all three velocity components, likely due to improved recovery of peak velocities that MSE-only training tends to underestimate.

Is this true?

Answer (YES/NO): NO